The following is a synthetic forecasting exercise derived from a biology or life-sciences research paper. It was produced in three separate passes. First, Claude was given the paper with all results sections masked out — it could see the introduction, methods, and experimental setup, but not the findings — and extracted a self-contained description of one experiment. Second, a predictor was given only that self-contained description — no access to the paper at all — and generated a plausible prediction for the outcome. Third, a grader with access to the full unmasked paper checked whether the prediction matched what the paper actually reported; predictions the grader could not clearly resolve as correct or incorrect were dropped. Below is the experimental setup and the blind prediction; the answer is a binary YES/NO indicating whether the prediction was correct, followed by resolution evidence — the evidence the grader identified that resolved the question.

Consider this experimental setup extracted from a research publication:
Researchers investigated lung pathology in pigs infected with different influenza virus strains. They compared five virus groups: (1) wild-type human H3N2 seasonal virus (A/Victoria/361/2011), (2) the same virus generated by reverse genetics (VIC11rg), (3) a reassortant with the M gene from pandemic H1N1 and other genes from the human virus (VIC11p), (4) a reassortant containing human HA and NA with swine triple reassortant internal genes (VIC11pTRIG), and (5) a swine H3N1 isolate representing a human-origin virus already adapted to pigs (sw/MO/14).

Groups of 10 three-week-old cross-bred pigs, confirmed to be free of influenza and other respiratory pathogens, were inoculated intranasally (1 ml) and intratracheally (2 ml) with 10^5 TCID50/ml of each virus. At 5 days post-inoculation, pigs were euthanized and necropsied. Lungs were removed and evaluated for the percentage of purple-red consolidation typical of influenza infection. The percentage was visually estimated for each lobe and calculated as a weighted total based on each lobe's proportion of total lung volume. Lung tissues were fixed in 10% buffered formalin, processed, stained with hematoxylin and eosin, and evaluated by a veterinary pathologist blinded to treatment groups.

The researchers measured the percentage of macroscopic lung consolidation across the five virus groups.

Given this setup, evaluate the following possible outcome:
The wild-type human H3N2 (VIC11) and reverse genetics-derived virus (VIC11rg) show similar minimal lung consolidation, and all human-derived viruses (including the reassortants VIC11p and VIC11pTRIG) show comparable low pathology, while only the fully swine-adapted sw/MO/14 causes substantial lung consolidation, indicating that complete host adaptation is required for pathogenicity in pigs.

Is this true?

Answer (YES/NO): YES